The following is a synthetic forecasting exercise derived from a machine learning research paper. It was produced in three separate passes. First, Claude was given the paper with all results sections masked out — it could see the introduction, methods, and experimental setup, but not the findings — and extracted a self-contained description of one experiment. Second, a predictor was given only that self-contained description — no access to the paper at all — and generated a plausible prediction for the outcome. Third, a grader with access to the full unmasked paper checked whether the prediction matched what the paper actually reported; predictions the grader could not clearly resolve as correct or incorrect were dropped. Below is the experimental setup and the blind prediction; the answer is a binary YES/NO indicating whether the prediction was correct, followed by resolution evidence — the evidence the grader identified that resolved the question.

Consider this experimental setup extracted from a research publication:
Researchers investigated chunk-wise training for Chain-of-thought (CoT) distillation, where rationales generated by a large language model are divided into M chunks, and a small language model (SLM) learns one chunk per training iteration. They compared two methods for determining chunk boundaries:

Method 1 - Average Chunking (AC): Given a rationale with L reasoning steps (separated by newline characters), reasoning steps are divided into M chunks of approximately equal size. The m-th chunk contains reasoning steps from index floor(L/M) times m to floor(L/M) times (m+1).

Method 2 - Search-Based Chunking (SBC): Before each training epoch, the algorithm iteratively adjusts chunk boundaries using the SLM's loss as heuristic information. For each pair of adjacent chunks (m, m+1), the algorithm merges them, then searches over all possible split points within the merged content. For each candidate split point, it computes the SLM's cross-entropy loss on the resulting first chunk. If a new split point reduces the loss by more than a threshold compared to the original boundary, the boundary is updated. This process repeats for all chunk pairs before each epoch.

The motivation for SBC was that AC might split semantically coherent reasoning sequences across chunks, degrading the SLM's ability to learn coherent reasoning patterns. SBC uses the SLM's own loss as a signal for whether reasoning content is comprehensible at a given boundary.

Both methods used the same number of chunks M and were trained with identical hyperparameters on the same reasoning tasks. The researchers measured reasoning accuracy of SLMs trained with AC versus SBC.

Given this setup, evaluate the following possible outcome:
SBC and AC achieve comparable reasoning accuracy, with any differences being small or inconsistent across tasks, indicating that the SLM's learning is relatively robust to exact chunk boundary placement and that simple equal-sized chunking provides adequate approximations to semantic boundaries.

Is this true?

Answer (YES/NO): NO